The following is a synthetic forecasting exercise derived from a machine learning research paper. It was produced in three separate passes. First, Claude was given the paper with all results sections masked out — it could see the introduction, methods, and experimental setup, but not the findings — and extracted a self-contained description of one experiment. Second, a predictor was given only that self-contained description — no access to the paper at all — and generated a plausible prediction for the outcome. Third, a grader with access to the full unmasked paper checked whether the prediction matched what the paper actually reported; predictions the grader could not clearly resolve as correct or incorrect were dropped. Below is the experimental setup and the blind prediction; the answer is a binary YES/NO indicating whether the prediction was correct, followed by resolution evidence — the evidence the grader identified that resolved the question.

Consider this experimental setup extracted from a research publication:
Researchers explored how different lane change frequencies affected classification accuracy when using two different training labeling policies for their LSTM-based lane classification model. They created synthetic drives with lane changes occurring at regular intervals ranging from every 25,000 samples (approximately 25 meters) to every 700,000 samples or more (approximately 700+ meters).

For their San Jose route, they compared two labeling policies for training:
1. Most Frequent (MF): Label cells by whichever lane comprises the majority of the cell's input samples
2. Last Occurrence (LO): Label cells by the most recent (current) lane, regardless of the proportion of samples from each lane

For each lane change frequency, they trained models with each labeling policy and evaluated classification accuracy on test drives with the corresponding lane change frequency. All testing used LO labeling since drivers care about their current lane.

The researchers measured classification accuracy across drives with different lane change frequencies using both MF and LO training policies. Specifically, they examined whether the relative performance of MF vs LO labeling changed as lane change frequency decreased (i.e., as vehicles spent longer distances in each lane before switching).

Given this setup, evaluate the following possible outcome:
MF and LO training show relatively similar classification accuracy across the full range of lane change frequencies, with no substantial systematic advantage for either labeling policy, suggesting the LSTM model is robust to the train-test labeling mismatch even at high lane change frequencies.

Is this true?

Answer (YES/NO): NO